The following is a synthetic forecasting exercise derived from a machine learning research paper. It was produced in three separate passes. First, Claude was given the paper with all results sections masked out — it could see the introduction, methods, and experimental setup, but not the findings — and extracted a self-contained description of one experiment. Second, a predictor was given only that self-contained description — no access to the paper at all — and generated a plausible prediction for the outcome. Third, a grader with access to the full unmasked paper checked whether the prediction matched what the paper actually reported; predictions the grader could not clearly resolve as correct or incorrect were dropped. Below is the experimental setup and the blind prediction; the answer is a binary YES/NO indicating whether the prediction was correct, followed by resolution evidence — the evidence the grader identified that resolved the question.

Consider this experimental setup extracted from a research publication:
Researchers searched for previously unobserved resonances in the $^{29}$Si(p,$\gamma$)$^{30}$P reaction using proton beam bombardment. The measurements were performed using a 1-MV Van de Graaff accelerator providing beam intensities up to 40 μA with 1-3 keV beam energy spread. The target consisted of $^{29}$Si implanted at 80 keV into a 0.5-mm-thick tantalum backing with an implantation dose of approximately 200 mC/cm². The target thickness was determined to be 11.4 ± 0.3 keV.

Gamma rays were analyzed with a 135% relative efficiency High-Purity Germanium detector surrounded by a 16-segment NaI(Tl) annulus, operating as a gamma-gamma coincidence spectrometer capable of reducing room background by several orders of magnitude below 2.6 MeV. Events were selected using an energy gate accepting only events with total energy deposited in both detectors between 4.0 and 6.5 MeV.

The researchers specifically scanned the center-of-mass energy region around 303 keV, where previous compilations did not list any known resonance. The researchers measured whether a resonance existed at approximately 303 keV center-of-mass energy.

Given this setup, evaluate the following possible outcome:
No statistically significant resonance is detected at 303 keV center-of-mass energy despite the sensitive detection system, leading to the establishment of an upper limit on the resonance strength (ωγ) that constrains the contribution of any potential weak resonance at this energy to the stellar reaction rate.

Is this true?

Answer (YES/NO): NO